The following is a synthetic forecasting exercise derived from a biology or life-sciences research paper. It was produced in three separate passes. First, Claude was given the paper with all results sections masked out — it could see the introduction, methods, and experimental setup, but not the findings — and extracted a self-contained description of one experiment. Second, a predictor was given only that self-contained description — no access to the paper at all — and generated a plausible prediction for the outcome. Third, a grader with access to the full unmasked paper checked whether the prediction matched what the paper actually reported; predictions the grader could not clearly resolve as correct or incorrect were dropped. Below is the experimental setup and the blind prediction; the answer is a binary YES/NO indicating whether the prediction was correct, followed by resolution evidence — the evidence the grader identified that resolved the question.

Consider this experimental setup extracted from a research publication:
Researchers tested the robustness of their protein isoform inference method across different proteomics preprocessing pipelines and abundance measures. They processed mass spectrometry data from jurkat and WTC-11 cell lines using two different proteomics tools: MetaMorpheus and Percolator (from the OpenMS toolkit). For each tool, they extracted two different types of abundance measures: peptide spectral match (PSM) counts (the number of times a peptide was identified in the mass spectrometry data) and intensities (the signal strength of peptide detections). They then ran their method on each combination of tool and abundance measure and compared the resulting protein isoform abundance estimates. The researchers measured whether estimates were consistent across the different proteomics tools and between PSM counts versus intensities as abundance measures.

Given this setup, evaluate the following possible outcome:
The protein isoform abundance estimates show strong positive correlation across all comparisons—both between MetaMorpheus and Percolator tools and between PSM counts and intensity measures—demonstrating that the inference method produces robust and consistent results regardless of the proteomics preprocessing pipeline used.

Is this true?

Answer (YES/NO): YES